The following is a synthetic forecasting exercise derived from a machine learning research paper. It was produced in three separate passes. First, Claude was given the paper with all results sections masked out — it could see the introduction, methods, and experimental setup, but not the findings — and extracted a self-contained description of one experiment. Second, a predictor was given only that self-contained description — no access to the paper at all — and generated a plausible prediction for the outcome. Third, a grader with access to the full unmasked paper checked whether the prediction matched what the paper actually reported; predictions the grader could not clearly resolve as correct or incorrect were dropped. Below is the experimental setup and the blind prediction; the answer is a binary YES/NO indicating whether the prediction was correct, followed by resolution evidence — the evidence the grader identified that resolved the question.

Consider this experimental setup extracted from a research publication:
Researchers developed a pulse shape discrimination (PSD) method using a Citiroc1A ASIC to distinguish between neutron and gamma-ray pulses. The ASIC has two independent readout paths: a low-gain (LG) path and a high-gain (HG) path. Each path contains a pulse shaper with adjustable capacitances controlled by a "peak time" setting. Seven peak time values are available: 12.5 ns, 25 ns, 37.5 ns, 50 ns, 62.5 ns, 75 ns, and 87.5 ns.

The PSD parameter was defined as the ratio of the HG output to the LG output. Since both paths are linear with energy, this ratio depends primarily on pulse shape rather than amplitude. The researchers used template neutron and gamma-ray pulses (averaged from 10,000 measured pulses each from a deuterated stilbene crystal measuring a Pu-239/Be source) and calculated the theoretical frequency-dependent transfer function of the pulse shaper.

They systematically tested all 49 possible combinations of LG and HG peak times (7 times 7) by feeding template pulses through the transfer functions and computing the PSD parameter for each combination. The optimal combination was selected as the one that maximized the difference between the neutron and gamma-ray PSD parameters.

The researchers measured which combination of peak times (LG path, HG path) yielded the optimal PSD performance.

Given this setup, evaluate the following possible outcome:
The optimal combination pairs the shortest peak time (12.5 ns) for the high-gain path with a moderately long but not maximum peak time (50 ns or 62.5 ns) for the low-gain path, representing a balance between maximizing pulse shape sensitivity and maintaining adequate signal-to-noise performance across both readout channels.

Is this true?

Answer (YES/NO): NO